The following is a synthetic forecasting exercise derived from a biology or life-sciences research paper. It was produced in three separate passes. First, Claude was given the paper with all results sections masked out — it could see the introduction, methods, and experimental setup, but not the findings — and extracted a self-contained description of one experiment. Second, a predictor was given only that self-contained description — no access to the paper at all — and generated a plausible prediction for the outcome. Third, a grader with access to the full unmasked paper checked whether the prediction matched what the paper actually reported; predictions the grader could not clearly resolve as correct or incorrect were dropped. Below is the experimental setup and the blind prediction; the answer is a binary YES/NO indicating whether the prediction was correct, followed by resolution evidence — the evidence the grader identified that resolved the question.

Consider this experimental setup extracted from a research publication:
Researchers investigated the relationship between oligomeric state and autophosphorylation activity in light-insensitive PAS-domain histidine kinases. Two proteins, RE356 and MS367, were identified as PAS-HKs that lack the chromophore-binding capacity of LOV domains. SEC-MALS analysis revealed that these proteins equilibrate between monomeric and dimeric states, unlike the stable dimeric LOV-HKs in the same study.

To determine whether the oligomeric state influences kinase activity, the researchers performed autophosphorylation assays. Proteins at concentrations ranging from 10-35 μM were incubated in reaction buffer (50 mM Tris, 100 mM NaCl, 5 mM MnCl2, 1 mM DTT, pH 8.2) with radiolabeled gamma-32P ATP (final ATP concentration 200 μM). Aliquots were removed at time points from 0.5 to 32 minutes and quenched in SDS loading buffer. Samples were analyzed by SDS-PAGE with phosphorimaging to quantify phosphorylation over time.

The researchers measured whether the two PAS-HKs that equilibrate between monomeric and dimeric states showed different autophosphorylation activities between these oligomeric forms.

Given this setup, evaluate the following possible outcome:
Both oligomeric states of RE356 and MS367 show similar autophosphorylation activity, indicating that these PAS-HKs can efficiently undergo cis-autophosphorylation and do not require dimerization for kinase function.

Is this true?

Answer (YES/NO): NO